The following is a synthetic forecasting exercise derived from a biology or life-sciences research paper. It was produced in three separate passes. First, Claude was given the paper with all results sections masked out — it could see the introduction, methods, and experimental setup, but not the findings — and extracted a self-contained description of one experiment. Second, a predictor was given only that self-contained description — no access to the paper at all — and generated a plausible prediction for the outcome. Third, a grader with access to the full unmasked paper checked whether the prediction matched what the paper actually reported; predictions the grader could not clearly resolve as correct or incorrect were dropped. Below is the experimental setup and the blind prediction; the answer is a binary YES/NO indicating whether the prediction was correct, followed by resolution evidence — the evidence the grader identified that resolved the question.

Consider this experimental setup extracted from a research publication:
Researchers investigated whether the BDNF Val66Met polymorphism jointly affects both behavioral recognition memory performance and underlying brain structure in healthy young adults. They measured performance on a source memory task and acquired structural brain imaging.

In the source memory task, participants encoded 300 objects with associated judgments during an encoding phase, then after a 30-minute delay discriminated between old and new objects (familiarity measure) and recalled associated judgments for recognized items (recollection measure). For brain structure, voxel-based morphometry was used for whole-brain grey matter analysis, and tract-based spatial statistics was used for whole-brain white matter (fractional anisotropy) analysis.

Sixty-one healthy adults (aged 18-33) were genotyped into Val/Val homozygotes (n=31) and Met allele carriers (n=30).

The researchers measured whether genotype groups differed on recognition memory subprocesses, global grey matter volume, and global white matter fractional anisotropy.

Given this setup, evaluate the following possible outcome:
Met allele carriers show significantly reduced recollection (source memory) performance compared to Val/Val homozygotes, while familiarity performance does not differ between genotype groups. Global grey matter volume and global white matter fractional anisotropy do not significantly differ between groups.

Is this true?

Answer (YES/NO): NO